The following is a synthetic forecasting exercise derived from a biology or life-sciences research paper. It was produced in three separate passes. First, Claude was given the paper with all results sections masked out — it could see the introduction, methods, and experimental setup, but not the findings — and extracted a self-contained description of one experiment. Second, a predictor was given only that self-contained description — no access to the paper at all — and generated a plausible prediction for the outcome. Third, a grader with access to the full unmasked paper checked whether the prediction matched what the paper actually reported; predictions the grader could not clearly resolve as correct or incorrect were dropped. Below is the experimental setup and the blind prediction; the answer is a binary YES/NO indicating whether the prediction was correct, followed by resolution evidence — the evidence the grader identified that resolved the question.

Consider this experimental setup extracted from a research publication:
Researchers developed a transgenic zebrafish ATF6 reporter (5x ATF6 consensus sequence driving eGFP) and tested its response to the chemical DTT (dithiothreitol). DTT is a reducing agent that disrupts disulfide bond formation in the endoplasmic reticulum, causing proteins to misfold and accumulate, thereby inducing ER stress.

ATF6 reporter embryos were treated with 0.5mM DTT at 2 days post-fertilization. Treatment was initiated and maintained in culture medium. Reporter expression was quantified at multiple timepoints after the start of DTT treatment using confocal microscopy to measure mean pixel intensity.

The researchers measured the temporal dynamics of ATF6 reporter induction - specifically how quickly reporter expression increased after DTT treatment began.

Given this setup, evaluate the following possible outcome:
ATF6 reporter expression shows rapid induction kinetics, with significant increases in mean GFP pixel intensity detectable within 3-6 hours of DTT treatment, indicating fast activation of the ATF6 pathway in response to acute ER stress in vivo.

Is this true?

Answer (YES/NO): NO